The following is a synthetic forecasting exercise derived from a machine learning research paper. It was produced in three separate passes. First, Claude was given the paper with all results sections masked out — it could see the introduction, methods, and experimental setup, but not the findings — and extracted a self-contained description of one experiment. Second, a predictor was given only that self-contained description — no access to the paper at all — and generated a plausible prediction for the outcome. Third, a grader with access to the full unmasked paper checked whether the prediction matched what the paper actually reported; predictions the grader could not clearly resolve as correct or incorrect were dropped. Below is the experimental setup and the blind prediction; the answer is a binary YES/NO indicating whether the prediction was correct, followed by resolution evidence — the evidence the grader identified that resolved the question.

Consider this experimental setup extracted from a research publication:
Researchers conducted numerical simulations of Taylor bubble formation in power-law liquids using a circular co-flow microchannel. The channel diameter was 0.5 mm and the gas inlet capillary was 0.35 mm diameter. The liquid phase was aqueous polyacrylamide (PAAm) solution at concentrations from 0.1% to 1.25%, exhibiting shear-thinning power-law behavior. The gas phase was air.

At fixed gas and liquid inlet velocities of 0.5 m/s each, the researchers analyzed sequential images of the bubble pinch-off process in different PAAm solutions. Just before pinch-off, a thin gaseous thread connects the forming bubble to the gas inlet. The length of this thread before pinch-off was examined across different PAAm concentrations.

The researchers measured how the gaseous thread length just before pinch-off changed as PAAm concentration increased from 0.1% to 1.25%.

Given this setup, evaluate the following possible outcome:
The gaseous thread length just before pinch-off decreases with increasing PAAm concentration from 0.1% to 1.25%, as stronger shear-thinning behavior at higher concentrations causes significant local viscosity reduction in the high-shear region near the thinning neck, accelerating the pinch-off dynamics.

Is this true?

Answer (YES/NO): NO